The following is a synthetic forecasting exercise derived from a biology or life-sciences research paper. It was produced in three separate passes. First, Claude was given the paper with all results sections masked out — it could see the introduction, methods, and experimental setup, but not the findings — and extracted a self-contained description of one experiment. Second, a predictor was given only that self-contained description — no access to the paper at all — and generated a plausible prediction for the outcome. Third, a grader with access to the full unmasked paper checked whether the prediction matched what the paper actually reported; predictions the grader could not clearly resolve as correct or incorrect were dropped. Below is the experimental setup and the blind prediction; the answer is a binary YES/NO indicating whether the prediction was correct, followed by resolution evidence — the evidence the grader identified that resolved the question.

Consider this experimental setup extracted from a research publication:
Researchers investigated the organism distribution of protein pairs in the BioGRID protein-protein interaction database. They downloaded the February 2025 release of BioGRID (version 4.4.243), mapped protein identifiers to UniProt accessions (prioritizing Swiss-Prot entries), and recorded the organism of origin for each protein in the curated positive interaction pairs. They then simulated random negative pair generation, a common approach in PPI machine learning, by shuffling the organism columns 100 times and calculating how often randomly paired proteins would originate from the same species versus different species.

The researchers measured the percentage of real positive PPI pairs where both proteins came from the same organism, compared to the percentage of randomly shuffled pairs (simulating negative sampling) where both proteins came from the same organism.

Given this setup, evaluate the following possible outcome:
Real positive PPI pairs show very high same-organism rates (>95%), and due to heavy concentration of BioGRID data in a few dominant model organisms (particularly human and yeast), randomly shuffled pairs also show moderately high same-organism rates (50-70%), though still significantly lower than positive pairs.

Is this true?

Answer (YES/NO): NO